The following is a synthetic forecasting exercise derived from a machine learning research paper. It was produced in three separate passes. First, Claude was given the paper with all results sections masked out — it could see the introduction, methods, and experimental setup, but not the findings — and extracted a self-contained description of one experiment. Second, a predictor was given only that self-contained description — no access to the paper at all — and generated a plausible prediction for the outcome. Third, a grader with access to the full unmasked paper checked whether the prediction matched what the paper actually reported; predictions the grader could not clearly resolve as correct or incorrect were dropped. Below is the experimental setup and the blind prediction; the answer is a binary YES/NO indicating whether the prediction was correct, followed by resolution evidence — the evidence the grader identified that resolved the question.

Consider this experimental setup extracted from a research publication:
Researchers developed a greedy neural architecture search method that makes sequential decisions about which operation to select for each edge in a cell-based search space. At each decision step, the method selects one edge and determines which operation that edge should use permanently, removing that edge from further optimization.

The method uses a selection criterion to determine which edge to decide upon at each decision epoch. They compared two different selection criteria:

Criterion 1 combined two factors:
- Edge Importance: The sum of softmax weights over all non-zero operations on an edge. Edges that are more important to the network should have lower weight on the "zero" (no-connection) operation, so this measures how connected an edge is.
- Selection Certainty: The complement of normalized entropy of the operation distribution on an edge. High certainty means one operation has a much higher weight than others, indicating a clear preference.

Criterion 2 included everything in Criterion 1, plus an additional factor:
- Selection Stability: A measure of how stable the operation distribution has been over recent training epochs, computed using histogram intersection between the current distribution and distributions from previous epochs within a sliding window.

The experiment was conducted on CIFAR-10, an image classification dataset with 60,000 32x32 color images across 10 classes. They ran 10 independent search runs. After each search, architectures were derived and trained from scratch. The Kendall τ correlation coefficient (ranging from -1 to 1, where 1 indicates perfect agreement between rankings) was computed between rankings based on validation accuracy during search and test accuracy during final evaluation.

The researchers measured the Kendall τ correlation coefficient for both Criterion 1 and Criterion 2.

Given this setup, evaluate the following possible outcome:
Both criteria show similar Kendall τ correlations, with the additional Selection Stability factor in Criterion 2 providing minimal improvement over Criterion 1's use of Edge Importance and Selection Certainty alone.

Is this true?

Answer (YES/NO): NO